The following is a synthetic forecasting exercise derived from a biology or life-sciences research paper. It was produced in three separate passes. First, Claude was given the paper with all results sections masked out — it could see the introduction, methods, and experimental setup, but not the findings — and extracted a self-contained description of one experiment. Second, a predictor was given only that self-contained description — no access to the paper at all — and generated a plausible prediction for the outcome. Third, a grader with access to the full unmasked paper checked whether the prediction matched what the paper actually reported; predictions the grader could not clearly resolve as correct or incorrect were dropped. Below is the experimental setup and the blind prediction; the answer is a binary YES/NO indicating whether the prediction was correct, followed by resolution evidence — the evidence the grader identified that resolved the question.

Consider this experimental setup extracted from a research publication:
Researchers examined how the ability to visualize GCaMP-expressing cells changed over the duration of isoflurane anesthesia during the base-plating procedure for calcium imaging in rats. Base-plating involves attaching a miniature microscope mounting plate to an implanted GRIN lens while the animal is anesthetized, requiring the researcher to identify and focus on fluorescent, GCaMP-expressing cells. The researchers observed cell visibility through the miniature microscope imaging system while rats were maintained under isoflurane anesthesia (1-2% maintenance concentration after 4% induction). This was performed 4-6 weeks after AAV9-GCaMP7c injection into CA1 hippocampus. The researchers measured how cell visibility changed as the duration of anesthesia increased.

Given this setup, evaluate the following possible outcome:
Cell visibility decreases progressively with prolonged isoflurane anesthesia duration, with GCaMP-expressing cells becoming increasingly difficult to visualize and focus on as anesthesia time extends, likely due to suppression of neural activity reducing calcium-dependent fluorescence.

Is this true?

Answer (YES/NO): YES